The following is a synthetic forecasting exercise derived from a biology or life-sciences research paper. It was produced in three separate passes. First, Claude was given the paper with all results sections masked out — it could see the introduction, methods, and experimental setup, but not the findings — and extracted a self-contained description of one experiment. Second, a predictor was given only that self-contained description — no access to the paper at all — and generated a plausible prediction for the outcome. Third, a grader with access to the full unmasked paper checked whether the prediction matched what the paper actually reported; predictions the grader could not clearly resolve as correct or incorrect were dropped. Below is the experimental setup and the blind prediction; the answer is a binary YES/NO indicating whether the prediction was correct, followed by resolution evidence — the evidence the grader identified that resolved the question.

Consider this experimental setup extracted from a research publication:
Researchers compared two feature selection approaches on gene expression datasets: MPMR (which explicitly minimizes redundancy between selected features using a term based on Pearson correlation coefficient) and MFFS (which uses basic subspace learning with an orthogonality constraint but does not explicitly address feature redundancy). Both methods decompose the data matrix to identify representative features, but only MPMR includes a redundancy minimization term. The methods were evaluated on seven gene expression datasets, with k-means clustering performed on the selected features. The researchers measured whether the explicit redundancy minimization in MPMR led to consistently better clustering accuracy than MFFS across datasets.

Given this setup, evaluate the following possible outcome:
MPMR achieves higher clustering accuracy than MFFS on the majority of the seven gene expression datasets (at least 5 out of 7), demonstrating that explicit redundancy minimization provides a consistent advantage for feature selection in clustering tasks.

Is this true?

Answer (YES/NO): NO